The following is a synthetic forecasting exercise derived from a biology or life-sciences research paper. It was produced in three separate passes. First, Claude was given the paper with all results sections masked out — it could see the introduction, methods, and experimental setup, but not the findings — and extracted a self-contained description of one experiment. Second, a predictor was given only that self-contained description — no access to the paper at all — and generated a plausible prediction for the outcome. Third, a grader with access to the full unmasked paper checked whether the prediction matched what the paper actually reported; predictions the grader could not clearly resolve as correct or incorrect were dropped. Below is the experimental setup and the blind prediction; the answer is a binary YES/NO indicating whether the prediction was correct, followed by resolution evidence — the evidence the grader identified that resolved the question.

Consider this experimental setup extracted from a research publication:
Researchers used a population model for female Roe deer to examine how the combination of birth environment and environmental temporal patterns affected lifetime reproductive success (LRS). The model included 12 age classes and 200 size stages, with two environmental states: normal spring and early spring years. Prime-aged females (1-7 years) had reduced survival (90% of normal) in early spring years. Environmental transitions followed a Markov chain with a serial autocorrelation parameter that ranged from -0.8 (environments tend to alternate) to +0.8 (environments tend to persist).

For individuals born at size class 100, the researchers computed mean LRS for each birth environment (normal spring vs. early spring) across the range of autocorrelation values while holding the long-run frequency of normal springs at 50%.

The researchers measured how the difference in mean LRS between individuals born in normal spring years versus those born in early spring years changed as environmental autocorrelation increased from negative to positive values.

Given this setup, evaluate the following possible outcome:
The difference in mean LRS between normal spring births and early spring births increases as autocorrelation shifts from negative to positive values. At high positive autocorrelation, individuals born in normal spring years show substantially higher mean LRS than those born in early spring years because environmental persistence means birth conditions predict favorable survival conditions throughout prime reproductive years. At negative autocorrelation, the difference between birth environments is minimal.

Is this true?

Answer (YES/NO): YES